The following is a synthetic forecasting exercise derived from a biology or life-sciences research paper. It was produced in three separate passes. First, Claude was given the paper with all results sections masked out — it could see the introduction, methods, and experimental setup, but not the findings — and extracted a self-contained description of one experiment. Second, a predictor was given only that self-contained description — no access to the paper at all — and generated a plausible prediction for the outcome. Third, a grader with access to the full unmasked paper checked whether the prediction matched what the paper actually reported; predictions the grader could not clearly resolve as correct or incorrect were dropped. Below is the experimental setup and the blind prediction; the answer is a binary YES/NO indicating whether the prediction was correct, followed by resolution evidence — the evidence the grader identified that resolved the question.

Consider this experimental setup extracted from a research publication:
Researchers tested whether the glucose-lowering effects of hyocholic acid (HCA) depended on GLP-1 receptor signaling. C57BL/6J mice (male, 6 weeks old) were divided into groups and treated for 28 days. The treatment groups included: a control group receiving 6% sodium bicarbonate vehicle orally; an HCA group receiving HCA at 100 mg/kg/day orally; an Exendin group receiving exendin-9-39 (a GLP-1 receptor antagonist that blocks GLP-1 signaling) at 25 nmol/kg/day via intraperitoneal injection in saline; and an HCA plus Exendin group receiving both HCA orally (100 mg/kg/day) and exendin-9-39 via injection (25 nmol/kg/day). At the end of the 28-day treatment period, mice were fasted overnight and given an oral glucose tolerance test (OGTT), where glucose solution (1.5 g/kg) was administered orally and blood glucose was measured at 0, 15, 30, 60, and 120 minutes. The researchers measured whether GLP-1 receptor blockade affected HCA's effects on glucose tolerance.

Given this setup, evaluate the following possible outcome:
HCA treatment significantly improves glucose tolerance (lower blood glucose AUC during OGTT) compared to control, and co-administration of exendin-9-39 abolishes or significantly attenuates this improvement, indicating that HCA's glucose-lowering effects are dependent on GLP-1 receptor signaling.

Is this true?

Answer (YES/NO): YES